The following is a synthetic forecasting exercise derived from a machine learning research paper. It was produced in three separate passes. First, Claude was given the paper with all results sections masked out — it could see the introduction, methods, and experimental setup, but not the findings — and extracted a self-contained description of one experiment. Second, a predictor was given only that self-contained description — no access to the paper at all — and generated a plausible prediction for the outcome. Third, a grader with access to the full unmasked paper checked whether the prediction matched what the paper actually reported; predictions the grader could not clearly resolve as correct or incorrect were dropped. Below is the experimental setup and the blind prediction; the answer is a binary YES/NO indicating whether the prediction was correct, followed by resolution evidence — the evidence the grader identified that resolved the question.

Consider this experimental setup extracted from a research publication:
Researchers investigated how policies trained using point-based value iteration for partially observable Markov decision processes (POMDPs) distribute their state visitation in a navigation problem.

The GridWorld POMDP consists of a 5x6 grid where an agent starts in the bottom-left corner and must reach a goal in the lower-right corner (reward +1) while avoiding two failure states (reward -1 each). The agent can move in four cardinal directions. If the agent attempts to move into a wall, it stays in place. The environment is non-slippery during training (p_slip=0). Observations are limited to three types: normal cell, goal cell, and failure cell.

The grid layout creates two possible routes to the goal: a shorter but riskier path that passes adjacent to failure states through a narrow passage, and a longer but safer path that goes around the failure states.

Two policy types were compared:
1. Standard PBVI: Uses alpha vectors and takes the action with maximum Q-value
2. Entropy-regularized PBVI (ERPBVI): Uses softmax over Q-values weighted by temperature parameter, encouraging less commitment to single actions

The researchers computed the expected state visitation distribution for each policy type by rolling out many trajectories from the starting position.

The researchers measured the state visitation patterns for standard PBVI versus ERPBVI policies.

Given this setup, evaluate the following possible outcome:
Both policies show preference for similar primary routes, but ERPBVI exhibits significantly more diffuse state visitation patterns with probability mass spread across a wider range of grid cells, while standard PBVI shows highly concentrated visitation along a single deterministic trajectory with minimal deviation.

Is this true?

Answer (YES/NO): NO